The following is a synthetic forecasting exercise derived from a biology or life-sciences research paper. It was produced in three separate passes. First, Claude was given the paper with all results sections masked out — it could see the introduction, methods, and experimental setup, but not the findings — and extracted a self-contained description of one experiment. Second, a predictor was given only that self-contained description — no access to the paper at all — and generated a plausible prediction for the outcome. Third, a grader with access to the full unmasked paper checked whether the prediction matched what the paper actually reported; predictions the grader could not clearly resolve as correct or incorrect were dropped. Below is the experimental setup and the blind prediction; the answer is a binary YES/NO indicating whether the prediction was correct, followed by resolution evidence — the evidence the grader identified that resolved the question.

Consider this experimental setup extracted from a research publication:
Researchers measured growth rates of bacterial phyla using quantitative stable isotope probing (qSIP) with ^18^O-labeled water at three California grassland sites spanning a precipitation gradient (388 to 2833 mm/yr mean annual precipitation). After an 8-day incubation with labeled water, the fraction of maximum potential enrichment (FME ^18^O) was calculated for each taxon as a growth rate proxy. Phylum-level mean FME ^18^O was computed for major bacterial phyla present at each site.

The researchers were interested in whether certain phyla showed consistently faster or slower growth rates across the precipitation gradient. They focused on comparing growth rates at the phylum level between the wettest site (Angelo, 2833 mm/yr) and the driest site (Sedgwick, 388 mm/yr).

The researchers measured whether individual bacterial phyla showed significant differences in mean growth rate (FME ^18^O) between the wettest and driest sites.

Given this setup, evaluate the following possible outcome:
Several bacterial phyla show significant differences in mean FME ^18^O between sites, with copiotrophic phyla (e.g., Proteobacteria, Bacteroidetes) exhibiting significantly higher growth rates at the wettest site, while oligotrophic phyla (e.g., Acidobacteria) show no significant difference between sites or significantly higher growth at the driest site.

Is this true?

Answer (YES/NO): NO